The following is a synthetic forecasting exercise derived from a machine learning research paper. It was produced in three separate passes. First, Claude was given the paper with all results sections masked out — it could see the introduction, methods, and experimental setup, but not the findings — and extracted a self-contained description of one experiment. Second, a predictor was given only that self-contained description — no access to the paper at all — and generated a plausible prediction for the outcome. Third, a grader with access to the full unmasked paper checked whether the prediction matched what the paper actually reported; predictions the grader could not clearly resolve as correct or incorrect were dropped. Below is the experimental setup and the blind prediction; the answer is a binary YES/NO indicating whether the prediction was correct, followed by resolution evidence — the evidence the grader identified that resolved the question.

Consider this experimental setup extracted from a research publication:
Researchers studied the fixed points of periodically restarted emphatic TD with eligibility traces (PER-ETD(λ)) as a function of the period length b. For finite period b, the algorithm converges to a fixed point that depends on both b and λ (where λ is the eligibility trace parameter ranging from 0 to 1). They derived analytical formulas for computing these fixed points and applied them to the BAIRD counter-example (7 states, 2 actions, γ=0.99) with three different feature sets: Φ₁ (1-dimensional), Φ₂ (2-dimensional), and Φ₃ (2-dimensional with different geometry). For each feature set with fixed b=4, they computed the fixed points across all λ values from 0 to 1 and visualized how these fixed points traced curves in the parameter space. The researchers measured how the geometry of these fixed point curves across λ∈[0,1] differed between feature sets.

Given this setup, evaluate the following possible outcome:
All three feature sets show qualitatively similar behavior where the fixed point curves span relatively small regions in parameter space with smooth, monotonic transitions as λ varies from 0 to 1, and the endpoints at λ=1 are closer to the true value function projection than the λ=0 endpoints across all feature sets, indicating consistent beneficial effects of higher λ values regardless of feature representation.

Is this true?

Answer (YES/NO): NO